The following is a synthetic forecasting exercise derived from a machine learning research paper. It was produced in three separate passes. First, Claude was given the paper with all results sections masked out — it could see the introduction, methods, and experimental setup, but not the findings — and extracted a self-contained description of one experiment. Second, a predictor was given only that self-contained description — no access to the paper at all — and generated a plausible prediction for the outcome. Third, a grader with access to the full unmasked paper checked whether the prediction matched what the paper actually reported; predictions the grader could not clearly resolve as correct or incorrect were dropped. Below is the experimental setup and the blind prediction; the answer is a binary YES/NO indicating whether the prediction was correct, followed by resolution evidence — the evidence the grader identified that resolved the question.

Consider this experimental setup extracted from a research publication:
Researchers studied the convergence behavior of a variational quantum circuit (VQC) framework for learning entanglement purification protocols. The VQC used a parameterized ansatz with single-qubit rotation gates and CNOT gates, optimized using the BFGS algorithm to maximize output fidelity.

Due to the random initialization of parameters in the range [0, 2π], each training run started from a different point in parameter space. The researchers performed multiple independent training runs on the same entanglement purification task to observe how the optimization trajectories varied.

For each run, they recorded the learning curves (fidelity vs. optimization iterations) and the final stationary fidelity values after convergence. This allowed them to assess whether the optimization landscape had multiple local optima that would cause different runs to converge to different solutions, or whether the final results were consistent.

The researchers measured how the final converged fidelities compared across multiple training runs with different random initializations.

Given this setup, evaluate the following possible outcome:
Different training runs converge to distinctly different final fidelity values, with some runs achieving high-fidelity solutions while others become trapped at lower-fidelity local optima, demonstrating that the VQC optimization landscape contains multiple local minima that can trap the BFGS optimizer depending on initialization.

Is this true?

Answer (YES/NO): NO